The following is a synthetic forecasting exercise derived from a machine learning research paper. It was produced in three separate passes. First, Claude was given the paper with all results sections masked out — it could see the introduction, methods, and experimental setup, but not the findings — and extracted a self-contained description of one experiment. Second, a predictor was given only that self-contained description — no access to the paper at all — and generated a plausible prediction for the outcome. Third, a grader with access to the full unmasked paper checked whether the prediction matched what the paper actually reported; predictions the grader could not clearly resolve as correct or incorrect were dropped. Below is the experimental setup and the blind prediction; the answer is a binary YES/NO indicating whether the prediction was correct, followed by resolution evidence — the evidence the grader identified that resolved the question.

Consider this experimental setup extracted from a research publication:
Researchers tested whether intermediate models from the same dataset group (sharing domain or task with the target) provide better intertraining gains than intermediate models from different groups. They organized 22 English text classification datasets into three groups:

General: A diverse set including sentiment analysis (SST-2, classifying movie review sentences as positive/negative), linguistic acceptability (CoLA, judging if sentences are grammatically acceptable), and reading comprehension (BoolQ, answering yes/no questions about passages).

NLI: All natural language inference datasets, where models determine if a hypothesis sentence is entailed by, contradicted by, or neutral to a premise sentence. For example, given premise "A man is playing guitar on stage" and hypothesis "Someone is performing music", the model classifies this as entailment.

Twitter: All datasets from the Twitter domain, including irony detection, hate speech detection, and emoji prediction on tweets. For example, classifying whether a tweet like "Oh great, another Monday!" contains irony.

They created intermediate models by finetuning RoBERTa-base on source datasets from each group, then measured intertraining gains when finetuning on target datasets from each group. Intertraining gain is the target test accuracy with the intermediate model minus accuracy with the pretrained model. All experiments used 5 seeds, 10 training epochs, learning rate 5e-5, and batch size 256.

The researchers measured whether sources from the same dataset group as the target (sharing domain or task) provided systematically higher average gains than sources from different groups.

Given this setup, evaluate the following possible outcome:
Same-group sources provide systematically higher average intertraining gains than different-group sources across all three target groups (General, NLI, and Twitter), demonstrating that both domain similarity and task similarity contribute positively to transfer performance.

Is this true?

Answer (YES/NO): NO